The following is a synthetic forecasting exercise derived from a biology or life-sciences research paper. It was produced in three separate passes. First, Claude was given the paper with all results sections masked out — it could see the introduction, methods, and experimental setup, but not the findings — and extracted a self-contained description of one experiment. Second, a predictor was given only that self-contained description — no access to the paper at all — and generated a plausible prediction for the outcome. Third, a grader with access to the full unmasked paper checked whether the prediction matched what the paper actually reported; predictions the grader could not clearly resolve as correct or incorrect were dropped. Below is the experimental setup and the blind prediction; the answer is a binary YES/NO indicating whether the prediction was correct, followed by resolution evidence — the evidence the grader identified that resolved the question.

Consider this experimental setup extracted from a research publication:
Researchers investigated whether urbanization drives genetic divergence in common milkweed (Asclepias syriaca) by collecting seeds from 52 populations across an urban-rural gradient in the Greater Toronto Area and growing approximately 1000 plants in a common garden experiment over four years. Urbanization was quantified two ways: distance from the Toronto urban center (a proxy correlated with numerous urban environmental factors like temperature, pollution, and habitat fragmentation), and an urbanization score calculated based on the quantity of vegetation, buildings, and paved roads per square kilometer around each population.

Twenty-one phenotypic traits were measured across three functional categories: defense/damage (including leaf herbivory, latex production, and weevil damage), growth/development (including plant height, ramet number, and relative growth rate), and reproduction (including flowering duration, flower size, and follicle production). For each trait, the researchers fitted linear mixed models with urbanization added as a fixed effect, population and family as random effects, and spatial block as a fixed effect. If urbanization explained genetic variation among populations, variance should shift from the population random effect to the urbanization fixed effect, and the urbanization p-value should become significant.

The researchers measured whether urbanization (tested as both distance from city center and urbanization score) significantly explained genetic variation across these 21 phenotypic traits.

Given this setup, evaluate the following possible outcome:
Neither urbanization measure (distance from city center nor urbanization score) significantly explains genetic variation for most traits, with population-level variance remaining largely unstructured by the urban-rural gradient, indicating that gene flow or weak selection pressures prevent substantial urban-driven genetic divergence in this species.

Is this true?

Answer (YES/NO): YES